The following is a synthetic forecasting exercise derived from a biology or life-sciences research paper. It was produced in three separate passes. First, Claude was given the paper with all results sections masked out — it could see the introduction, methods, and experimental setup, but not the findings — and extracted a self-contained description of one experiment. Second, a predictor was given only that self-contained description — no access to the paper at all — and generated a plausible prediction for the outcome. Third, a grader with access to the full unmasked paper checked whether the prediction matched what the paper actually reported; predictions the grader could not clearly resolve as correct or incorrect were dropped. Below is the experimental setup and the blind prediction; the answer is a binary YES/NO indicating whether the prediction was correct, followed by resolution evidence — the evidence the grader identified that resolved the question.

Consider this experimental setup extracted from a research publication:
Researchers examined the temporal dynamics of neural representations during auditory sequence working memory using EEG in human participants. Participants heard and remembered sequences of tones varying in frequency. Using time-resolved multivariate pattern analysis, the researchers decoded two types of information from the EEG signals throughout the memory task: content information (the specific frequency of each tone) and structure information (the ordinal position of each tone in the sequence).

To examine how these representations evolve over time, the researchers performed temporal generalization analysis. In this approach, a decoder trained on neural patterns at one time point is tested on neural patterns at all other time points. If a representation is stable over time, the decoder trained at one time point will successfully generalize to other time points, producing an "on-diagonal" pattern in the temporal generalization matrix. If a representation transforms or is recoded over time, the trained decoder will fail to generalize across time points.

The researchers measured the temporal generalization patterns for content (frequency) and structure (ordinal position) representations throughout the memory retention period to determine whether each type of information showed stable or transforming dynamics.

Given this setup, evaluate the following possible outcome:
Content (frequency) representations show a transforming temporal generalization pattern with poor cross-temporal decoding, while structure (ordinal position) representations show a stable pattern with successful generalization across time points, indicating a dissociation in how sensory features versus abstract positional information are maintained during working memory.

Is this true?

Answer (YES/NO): YES